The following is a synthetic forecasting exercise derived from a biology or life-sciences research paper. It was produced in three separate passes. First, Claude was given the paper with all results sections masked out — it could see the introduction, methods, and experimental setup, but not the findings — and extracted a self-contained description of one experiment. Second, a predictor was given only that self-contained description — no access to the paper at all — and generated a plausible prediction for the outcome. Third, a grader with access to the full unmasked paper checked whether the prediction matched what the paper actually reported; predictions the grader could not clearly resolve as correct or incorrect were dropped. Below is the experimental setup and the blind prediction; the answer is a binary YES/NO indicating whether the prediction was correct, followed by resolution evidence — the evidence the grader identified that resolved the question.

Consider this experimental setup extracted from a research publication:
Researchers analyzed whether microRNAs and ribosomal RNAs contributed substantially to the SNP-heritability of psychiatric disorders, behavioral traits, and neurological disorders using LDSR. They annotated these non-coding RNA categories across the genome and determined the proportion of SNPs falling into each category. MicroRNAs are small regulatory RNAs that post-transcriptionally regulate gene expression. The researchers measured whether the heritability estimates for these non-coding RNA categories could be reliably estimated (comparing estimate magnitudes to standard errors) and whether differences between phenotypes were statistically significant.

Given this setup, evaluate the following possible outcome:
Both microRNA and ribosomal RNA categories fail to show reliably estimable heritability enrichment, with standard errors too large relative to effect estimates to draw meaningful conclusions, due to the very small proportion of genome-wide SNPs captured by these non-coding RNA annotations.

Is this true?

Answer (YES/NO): YES